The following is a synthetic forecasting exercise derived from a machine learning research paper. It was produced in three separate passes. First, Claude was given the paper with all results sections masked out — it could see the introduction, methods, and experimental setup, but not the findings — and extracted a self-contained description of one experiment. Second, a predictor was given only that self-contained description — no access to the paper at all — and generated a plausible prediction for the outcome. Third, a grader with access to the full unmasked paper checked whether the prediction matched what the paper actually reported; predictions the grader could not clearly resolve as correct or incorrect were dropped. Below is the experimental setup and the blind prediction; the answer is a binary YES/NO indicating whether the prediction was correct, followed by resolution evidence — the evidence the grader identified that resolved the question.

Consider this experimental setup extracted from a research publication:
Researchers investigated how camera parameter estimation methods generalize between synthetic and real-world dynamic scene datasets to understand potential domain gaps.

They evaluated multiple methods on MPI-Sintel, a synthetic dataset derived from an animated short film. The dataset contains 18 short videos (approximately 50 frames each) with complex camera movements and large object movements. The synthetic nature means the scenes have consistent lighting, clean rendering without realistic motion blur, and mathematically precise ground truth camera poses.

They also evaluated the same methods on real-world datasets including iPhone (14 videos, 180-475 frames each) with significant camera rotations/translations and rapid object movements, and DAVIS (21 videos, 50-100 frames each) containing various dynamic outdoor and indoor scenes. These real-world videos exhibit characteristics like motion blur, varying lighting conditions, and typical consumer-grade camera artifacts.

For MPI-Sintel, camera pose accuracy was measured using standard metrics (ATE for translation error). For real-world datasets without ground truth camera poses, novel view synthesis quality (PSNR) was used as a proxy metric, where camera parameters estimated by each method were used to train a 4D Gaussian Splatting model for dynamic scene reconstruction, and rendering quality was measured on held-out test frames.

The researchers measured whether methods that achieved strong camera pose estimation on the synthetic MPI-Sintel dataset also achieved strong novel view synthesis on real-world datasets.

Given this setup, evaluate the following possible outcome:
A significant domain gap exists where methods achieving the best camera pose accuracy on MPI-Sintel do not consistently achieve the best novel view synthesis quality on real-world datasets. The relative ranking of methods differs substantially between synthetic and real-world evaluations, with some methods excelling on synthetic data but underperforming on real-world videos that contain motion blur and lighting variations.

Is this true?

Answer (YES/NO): YES